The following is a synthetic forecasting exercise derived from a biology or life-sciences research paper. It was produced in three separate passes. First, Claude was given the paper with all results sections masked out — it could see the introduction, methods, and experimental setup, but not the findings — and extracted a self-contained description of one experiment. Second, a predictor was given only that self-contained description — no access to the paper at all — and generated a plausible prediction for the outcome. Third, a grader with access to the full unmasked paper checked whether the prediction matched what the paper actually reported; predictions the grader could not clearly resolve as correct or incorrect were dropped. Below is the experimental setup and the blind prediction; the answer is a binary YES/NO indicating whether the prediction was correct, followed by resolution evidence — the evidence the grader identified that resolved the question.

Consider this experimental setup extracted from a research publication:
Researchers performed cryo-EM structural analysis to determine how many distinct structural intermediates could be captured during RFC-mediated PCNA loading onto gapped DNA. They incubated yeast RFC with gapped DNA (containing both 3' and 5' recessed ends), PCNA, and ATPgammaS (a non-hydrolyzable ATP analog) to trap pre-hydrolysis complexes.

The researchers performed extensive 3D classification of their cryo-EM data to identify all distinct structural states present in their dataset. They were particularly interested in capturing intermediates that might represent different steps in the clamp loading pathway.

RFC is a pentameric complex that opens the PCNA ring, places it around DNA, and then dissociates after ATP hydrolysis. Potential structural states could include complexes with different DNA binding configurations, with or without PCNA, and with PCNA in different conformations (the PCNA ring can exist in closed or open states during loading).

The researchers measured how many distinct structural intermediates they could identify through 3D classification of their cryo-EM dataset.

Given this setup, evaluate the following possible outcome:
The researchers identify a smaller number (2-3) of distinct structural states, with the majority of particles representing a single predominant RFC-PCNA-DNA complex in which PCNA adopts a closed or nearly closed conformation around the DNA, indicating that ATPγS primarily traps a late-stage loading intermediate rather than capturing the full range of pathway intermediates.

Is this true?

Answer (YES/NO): NO